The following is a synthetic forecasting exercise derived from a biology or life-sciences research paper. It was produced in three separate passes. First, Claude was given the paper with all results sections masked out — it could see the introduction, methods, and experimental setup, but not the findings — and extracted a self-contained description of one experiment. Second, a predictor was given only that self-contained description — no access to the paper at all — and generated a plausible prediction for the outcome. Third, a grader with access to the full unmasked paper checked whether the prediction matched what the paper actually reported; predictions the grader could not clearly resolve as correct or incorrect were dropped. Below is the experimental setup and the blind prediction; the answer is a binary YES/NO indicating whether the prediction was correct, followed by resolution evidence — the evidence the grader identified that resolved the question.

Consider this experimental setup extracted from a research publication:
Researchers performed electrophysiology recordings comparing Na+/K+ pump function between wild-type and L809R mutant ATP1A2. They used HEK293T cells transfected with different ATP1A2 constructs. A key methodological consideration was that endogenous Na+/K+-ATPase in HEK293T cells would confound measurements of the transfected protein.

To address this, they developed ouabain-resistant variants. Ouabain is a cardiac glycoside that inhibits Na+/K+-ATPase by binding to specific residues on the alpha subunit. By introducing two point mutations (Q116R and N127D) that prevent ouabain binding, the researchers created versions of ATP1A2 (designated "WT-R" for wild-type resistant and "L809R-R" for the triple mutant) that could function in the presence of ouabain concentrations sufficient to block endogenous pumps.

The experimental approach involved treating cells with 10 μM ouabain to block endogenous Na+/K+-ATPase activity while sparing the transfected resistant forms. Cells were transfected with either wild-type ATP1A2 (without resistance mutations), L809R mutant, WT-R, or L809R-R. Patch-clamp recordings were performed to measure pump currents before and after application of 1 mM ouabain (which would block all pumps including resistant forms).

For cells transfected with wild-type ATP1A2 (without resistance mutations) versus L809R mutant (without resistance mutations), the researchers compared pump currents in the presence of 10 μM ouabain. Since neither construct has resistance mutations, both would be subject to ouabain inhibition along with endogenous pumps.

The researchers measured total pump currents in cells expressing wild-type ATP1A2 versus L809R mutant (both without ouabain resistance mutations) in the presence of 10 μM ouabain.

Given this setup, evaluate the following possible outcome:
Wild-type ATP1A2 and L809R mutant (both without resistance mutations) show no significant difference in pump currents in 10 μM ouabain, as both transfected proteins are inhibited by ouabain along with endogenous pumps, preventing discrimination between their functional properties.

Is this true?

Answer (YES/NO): NO